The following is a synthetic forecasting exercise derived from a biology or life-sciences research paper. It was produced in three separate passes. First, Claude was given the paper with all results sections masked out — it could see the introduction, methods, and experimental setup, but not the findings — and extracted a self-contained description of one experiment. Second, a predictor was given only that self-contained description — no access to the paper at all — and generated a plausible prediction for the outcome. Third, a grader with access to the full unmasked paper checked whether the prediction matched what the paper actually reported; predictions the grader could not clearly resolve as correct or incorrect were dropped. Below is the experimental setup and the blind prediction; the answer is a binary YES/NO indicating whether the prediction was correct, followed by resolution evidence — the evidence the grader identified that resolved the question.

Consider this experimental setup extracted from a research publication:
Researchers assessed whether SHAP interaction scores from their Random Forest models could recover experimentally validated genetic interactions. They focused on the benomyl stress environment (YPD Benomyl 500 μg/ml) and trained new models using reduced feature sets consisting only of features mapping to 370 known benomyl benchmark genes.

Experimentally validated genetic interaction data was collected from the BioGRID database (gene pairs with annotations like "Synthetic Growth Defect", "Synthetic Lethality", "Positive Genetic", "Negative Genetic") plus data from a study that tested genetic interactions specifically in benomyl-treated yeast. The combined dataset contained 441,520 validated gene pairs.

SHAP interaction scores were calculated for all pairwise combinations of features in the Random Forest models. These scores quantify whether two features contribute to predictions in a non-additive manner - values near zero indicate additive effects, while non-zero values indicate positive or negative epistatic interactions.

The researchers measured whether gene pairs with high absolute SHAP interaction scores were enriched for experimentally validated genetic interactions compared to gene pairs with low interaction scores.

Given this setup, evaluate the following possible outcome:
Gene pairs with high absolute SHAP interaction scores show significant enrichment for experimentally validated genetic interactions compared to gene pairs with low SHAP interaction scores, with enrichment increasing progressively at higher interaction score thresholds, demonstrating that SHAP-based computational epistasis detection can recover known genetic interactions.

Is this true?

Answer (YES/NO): NO